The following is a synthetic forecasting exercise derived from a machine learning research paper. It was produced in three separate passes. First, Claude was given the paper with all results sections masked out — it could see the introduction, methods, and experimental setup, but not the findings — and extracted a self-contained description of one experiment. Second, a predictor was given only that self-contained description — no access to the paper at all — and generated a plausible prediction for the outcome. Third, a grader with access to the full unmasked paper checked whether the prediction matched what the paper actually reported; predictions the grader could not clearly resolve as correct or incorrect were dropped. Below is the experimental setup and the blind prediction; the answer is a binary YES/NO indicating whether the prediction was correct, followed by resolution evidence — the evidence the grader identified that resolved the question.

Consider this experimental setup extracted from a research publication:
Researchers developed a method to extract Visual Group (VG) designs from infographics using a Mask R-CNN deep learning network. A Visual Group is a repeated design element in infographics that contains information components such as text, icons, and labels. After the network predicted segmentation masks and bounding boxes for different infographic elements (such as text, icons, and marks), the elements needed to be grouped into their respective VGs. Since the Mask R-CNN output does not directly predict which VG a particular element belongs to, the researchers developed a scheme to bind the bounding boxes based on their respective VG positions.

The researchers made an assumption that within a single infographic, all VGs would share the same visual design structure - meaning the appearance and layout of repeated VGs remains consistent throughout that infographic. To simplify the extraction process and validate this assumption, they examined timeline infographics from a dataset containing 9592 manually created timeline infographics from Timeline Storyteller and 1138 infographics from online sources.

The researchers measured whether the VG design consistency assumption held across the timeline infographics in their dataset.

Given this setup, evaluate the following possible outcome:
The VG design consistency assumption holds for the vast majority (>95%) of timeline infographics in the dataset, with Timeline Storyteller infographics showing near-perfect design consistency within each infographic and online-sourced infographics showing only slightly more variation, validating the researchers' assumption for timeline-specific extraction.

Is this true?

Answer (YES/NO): NO